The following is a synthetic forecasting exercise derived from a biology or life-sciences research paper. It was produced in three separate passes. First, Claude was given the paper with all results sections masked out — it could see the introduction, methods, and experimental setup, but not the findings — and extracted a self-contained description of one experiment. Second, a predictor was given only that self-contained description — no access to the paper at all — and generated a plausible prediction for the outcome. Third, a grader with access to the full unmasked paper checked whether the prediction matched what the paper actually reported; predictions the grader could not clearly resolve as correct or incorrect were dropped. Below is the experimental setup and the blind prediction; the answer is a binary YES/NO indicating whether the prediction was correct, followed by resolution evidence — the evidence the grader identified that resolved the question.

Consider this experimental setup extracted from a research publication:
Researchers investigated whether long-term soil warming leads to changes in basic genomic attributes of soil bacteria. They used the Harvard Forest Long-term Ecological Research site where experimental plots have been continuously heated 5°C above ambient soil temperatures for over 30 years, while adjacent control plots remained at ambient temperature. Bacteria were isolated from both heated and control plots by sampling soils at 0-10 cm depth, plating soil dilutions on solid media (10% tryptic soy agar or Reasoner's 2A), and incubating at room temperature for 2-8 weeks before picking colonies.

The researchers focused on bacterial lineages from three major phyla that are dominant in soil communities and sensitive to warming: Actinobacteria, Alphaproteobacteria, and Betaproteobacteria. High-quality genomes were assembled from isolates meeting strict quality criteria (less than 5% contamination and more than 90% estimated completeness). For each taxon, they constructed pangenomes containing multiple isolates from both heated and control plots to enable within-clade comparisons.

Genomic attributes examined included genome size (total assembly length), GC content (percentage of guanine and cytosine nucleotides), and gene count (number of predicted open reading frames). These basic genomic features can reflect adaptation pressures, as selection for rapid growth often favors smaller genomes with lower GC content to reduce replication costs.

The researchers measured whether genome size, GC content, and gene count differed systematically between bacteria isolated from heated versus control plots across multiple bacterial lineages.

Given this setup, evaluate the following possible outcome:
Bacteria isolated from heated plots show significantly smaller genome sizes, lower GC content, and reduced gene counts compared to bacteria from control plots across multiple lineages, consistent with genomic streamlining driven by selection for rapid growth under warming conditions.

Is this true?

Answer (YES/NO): NO